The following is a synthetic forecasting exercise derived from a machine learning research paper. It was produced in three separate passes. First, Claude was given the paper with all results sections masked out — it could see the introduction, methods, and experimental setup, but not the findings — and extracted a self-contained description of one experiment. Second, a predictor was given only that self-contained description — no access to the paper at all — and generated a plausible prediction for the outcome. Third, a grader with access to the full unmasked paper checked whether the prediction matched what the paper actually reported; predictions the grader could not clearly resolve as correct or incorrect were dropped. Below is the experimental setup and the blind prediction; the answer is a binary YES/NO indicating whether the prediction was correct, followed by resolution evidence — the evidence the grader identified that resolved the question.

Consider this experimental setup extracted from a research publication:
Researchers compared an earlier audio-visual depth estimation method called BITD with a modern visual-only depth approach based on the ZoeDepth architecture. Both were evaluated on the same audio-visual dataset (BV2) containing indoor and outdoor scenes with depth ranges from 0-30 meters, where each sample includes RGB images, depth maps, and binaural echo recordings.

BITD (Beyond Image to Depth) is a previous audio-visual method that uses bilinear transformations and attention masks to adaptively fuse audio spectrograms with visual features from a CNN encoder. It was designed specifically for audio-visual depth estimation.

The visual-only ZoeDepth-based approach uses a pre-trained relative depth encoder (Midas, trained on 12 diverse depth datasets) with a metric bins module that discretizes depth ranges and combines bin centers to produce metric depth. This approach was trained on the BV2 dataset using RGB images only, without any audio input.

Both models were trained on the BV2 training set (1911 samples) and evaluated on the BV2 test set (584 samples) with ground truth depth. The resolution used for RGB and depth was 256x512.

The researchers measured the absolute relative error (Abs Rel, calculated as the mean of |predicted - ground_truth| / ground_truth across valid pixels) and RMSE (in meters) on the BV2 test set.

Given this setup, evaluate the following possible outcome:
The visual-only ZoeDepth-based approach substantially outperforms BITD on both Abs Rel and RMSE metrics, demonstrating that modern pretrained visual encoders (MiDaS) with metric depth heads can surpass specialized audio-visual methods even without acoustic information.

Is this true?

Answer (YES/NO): YES